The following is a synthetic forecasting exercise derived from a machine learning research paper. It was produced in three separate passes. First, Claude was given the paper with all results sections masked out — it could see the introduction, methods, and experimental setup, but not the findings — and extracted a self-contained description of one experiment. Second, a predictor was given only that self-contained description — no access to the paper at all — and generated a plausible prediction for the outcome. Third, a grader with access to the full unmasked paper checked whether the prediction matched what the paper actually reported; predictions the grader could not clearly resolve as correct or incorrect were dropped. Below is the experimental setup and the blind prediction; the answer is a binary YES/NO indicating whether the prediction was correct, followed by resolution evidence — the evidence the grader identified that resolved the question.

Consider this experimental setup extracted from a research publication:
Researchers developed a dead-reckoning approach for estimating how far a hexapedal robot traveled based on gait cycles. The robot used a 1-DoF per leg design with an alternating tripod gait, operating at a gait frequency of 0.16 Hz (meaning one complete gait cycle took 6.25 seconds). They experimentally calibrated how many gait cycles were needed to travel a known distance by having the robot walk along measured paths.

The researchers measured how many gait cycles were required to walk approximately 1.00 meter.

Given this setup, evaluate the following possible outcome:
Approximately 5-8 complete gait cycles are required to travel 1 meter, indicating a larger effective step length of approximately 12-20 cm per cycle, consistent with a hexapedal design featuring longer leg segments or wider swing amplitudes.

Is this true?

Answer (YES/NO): NO